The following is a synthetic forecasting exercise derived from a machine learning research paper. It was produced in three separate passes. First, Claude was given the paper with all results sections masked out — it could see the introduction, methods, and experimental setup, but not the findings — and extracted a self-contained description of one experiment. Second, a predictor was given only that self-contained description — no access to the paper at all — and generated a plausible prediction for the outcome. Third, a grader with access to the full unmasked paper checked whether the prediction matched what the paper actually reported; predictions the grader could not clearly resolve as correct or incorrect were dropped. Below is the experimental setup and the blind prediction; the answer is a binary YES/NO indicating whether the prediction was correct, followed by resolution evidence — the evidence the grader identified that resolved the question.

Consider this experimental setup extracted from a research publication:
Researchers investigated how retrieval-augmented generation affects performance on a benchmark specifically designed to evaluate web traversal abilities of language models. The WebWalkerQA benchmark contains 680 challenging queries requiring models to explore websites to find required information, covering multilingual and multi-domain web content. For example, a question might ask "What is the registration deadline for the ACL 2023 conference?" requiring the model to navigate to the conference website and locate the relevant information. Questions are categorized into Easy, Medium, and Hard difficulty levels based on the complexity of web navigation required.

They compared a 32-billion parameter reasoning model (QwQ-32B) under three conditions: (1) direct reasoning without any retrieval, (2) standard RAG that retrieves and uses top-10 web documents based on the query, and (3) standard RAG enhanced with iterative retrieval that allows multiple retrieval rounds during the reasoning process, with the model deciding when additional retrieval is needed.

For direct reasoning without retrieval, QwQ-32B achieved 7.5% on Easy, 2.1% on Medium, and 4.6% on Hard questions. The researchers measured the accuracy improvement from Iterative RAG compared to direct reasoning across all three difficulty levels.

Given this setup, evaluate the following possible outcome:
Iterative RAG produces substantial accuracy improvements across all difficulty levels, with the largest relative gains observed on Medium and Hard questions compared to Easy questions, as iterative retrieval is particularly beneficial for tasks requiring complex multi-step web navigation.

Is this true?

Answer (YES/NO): YES